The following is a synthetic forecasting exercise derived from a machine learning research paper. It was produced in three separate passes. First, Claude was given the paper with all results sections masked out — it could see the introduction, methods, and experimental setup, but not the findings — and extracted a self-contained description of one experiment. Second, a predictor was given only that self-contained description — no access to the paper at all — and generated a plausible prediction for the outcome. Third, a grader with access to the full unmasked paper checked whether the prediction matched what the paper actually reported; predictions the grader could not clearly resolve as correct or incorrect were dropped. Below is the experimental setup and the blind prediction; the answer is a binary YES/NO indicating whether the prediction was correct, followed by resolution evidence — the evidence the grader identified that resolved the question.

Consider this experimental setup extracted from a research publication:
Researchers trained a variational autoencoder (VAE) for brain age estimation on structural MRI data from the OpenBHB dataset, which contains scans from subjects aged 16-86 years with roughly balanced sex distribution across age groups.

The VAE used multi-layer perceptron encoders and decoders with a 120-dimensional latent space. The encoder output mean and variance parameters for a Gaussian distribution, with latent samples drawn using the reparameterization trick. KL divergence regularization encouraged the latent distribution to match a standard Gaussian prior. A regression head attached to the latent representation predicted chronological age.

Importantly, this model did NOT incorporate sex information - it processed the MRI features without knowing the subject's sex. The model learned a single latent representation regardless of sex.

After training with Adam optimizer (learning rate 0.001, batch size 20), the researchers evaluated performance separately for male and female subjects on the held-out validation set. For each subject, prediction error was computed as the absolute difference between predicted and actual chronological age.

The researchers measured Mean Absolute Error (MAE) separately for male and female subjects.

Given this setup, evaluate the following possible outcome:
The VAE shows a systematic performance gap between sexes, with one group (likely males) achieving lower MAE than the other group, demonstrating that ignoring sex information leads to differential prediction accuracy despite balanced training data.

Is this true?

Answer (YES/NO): NO